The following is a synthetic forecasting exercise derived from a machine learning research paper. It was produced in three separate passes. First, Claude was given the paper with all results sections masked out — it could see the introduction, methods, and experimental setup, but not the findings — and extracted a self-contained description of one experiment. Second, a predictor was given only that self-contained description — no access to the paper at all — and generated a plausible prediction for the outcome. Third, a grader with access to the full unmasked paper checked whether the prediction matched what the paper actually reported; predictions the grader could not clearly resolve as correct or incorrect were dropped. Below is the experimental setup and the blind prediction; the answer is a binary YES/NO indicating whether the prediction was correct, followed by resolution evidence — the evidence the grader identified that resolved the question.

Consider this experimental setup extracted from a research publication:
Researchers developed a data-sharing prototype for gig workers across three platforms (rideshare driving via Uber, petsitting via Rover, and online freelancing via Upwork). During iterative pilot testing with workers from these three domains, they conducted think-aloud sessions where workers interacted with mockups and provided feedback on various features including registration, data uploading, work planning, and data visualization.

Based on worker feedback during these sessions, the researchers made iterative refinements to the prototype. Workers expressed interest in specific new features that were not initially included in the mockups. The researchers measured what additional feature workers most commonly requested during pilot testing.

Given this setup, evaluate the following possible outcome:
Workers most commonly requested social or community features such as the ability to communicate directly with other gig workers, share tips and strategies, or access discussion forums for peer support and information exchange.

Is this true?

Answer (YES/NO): NO